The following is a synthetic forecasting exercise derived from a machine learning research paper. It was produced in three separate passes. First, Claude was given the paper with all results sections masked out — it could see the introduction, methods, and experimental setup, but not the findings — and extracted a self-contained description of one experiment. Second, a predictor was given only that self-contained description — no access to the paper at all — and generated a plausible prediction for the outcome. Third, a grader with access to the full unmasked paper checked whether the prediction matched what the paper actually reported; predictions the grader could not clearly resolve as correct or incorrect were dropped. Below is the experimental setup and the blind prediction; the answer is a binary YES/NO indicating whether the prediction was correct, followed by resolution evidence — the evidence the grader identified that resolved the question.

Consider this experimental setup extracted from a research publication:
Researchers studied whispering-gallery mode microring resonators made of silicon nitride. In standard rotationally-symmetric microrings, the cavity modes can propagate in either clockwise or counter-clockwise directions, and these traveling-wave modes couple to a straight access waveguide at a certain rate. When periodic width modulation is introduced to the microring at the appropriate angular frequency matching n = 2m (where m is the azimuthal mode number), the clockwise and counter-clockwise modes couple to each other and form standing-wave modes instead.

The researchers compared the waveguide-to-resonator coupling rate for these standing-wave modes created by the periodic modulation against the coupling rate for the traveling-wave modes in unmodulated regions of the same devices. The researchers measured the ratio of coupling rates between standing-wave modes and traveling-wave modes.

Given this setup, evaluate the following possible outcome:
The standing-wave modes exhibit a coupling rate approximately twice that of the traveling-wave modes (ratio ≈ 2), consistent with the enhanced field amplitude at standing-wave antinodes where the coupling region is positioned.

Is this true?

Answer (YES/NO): NO